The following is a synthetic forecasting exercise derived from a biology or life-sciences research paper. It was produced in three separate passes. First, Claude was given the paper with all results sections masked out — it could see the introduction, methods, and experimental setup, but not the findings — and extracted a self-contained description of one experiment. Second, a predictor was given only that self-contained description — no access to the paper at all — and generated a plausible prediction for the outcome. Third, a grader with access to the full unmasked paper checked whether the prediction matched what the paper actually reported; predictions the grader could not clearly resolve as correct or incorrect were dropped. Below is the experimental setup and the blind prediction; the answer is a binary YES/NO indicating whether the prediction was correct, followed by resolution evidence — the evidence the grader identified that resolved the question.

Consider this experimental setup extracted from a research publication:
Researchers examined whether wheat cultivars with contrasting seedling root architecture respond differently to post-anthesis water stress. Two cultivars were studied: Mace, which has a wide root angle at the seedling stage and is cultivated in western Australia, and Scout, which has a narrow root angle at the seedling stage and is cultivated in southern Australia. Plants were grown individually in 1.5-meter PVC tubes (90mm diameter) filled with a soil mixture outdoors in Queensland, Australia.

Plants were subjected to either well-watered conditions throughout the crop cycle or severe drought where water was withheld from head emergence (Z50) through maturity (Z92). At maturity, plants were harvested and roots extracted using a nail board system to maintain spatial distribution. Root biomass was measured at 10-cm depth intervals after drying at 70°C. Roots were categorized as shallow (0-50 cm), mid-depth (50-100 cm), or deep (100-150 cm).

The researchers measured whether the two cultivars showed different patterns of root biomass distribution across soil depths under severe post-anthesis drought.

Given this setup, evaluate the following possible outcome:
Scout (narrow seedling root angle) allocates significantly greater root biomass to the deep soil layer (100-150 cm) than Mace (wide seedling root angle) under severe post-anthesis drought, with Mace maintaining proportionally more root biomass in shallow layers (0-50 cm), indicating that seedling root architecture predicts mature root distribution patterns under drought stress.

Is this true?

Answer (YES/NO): NO